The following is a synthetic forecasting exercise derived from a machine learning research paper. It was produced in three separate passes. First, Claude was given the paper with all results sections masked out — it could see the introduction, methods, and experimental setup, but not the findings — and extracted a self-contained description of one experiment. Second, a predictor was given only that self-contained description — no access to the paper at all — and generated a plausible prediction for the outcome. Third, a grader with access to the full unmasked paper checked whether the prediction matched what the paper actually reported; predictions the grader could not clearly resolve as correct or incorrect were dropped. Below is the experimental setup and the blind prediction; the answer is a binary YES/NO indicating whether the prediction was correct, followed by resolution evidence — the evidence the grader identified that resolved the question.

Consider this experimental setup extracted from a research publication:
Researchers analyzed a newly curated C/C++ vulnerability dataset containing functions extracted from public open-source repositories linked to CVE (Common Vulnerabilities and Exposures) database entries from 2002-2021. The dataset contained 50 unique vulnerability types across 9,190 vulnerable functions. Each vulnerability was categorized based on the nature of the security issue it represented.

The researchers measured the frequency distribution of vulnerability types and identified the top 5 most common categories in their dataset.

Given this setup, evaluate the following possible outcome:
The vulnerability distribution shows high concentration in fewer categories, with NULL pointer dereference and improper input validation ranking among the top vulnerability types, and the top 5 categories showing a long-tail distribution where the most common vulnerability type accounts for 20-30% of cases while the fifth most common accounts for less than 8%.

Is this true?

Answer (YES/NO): NO